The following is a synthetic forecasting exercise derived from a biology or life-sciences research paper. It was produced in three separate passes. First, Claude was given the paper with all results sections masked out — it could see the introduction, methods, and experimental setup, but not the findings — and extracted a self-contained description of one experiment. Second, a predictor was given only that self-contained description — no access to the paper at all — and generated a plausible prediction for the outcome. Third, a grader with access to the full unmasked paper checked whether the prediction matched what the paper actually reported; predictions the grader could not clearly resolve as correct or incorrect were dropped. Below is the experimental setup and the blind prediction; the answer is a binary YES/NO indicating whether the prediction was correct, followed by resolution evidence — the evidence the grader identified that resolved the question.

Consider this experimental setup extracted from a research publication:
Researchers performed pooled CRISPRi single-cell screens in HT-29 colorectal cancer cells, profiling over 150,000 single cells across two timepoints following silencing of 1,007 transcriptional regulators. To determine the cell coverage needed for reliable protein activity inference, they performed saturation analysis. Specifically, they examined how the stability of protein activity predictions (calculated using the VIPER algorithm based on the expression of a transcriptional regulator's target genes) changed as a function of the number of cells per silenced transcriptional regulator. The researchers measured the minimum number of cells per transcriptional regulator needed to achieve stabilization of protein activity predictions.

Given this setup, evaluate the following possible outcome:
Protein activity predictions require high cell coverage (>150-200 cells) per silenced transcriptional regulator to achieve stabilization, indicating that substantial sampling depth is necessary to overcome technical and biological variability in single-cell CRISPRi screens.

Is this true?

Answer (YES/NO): NO